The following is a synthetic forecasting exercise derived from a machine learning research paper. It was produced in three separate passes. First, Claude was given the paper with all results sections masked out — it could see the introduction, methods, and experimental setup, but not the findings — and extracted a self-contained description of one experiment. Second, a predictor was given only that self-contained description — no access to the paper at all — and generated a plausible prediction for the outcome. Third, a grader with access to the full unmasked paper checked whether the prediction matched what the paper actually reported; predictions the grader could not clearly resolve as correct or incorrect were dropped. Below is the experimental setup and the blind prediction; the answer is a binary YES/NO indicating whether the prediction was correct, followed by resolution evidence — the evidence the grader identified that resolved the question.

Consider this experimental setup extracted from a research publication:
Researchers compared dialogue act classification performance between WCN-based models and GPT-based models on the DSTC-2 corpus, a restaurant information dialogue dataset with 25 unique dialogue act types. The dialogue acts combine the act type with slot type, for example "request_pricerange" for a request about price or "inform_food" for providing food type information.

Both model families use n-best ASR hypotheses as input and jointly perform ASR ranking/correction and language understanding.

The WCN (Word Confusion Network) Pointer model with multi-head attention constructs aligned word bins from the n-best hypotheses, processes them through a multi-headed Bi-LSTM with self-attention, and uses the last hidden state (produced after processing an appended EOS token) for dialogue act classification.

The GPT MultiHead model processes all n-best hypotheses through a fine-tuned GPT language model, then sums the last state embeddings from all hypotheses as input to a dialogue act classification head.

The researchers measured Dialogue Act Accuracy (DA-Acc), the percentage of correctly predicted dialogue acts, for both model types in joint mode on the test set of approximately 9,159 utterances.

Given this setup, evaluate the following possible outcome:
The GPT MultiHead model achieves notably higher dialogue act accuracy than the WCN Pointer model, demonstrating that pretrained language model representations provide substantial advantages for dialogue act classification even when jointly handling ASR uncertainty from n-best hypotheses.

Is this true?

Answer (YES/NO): YES